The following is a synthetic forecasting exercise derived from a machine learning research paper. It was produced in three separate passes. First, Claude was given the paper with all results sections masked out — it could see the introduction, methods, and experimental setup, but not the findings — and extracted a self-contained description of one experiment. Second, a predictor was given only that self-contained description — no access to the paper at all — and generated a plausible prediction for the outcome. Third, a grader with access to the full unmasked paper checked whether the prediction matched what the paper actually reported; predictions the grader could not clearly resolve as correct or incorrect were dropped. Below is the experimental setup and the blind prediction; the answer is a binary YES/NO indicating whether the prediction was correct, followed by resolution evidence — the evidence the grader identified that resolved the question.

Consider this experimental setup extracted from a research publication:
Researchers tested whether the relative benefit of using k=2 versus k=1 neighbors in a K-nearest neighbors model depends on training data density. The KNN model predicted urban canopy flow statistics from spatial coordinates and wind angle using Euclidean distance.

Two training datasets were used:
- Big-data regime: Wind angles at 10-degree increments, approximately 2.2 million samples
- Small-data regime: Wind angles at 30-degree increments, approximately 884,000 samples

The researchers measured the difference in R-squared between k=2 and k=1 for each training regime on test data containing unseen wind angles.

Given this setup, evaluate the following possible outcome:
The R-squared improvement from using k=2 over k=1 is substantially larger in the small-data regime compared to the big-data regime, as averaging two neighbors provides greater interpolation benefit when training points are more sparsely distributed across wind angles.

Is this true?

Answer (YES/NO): NO